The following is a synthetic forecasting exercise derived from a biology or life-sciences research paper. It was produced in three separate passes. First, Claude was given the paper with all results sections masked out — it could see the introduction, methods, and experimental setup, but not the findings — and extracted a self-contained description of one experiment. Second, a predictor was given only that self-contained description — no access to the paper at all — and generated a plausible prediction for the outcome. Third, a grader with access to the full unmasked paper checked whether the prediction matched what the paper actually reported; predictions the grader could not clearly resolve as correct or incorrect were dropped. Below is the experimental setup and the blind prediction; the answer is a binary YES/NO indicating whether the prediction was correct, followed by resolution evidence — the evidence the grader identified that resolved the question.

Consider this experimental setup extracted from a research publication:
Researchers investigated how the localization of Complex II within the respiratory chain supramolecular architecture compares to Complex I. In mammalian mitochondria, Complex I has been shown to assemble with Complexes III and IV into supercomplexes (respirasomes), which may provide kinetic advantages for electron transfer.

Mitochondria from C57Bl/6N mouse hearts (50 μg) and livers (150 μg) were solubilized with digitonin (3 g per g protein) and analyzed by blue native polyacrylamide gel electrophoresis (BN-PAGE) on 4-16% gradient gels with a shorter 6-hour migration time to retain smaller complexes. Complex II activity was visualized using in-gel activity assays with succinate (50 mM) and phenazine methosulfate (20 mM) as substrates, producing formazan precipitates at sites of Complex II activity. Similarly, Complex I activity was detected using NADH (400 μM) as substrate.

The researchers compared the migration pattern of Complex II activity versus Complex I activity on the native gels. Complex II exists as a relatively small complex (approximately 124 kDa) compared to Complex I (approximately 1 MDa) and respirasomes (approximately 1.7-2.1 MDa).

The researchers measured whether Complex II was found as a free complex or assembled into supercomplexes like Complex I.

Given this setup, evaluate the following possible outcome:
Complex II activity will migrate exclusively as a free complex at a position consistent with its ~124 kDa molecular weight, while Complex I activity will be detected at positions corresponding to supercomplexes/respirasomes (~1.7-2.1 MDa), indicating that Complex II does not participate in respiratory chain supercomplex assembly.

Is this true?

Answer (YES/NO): YES